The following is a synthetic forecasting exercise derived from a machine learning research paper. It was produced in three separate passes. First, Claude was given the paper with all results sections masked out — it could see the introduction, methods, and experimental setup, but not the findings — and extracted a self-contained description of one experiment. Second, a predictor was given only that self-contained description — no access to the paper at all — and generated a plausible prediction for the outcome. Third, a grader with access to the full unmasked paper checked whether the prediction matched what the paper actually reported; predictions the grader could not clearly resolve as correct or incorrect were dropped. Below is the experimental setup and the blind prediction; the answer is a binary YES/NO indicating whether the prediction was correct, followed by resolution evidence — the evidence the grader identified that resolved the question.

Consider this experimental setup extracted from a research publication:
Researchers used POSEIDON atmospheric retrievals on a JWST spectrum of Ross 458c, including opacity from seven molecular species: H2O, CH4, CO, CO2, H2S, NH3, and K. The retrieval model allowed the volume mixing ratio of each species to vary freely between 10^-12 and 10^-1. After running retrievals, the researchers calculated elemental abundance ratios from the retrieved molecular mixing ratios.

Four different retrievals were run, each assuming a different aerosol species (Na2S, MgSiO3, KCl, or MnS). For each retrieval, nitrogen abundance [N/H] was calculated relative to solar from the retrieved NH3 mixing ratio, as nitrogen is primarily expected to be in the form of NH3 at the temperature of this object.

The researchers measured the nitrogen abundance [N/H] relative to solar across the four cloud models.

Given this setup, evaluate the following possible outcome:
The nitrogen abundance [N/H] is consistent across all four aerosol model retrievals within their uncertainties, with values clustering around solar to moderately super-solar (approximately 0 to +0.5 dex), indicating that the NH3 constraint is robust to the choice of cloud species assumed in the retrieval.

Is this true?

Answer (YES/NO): NO